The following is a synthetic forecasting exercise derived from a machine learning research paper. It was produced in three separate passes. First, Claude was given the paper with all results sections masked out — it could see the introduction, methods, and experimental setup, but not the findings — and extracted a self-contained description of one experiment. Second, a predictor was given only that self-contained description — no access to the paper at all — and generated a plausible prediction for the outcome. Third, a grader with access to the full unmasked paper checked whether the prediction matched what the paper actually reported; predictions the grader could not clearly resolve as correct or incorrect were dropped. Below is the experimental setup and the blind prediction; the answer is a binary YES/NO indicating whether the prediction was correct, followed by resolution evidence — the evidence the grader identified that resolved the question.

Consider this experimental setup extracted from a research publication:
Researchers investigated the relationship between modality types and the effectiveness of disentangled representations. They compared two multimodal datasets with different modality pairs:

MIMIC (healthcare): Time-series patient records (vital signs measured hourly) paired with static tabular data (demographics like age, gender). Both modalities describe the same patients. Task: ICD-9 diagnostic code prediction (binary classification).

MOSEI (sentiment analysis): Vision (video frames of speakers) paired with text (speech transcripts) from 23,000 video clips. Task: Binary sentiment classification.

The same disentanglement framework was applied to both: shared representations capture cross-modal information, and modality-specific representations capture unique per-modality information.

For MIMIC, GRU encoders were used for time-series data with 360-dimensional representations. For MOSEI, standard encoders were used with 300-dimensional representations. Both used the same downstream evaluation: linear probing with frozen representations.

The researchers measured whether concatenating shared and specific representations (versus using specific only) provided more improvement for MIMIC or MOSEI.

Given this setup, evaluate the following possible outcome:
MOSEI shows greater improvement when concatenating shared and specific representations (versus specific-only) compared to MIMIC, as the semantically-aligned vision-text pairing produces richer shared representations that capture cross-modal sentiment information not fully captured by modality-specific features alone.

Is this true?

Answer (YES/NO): YES